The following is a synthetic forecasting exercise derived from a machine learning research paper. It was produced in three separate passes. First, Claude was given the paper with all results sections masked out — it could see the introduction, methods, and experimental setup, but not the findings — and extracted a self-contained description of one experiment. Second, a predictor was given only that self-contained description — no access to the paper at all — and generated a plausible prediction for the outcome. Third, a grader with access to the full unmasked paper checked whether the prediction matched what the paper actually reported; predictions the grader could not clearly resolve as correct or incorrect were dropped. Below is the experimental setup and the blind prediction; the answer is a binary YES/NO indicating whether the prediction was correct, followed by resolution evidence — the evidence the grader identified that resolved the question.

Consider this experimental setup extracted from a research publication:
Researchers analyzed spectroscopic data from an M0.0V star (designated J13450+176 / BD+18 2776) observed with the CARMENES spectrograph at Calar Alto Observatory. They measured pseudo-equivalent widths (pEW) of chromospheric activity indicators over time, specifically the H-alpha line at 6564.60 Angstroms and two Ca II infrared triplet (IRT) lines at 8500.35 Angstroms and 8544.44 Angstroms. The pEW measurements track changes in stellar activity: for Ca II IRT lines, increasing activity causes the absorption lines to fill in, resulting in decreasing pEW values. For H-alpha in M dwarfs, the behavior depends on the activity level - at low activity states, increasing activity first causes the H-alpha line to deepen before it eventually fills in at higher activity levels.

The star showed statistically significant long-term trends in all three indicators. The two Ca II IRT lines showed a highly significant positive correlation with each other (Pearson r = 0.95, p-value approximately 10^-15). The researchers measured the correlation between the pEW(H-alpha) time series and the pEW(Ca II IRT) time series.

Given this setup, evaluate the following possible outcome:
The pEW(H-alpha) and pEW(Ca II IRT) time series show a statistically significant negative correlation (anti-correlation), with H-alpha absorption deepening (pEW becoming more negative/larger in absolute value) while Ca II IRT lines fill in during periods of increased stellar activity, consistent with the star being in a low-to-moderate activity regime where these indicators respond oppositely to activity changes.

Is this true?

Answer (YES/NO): YES